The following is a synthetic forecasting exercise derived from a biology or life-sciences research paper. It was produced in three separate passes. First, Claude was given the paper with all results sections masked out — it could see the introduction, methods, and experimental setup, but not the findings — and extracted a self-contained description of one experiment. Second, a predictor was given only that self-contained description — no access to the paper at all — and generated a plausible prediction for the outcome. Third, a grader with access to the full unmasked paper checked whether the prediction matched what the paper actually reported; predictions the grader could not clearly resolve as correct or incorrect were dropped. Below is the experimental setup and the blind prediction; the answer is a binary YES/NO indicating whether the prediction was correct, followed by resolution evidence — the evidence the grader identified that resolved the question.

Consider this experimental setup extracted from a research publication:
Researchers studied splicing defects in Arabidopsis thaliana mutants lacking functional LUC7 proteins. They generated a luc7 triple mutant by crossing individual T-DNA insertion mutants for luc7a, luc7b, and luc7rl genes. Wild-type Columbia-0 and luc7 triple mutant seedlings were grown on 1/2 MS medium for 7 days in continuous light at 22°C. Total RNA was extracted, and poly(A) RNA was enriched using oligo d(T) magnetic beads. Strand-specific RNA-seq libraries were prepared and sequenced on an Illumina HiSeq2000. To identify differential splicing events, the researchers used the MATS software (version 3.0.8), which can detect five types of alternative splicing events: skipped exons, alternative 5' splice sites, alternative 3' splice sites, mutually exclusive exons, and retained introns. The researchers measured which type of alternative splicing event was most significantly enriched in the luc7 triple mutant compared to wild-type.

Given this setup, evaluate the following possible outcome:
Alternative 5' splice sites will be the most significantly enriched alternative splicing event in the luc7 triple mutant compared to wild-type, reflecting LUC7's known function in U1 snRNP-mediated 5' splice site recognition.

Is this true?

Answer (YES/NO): NO